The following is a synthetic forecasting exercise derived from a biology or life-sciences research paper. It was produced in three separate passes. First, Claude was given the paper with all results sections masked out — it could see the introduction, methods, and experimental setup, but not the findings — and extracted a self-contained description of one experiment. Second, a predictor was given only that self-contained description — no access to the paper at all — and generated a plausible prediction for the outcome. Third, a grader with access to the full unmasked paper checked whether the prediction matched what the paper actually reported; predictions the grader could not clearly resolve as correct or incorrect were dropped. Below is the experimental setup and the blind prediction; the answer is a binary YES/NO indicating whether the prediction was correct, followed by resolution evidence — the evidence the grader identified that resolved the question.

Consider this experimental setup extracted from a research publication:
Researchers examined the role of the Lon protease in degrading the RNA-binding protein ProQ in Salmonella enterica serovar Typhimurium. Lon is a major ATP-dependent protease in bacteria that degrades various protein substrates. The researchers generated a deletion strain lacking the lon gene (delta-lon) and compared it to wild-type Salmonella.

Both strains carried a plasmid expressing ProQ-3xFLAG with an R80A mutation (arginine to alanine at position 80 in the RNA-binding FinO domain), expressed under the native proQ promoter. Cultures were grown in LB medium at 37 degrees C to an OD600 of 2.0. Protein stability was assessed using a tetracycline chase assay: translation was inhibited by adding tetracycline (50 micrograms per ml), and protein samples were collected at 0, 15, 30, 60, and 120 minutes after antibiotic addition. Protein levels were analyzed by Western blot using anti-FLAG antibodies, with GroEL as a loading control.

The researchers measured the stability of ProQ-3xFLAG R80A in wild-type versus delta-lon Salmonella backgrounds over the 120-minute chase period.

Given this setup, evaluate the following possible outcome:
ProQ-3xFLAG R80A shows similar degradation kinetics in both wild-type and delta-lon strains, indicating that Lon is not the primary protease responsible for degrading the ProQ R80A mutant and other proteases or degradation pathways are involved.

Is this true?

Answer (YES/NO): NO